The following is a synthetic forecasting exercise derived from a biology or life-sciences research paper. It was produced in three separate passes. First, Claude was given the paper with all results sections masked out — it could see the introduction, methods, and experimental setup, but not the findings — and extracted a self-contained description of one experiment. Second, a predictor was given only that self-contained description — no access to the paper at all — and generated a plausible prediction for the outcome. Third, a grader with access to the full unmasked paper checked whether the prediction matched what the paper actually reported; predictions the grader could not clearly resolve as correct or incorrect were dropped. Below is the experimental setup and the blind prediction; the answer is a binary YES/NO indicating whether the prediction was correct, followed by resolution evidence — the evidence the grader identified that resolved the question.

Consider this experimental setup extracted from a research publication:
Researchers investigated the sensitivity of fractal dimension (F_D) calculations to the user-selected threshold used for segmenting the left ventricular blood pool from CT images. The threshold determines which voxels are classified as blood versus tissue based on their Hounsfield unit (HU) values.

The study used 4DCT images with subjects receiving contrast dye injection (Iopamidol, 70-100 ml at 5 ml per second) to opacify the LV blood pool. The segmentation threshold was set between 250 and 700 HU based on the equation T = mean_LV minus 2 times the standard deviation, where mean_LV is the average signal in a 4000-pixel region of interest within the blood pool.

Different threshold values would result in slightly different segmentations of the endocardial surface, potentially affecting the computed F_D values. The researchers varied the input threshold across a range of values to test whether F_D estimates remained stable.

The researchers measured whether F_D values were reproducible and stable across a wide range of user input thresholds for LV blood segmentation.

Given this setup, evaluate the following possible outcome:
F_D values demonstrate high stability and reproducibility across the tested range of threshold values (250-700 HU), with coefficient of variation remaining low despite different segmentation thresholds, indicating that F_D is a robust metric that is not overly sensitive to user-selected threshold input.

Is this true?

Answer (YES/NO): NO